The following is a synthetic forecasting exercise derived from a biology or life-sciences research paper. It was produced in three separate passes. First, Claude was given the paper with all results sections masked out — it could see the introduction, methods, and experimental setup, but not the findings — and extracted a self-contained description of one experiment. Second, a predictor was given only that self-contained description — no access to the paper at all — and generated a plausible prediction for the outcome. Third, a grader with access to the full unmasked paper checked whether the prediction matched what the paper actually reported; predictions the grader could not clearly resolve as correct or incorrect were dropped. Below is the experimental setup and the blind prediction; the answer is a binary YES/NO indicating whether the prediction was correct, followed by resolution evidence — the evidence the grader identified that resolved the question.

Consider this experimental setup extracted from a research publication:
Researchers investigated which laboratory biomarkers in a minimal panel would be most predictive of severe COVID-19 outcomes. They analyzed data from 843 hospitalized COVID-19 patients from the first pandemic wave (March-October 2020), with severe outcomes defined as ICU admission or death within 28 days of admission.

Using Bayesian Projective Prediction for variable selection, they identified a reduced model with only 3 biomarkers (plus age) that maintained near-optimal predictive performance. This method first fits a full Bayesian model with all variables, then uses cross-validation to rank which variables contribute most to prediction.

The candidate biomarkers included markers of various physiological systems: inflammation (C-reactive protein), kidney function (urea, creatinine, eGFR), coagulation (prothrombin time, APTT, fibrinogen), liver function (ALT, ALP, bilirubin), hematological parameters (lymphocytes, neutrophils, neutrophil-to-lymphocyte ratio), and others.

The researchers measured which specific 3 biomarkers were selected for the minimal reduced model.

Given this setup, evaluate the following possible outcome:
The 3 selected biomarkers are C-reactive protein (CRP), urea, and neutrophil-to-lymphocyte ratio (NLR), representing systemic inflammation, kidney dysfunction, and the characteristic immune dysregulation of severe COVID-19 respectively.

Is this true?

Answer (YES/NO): NO